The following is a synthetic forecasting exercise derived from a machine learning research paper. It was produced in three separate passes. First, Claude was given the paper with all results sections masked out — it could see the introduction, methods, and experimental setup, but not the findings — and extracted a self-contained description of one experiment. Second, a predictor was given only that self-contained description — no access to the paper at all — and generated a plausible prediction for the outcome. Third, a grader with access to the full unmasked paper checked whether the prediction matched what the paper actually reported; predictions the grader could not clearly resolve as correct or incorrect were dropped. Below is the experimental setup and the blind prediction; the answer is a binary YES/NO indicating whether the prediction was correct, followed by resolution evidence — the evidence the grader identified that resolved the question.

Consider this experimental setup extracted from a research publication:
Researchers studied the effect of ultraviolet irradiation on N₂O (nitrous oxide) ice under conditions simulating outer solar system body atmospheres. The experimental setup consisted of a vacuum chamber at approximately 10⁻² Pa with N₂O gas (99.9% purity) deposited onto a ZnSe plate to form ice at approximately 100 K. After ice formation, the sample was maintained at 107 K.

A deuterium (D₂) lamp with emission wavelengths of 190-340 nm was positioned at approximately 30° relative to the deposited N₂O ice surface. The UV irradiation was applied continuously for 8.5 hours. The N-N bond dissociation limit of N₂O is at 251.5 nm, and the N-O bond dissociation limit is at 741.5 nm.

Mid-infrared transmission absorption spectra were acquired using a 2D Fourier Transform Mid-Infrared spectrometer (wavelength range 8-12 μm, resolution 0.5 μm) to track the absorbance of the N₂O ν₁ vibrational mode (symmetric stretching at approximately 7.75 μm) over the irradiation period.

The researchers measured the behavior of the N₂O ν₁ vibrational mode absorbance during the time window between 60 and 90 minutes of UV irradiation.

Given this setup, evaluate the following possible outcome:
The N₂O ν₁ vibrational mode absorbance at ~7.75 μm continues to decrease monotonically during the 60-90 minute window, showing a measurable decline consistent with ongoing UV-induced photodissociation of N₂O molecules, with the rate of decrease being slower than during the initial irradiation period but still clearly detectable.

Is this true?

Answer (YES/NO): NO